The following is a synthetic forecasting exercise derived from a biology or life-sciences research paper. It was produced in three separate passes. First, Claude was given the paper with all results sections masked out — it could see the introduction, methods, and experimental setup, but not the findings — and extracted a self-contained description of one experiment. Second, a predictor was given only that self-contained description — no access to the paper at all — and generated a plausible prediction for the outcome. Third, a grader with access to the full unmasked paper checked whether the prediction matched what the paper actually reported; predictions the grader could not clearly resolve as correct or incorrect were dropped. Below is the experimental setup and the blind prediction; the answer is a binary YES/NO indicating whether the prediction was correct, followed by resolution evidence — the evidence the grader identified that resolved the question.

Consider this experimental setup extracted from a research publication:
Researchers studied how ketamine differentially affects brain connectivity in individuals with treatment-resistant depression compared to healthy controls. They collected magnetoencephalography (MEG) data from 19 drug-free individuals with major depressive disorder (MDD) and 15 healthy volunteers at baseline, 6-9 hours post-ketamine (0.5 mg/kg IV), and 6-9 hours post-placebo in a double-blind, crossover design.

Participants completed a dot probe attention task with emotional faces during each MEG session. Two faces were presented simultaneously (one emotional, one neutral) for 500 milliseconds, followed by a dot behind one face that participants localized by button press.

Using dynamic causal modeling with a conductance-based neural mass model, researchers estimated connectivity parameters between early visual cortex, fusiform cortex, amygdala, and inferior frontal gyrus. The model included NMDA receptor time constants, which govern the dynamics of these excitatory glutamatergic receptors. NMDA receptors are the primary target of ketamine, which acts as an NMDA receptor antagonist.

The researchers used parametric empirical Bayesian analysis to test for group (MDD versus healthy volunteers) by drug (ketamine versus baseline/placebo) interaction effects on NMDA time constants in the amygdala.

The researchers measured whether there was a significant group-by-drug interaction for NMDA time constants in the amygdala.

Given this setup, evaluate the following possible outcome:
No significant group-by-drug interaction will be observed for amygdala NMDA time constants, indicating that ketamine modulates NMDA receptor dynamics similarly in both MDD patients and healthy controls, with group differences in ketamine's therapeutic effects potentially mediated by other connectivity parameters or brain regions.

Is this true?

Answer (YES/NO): NO